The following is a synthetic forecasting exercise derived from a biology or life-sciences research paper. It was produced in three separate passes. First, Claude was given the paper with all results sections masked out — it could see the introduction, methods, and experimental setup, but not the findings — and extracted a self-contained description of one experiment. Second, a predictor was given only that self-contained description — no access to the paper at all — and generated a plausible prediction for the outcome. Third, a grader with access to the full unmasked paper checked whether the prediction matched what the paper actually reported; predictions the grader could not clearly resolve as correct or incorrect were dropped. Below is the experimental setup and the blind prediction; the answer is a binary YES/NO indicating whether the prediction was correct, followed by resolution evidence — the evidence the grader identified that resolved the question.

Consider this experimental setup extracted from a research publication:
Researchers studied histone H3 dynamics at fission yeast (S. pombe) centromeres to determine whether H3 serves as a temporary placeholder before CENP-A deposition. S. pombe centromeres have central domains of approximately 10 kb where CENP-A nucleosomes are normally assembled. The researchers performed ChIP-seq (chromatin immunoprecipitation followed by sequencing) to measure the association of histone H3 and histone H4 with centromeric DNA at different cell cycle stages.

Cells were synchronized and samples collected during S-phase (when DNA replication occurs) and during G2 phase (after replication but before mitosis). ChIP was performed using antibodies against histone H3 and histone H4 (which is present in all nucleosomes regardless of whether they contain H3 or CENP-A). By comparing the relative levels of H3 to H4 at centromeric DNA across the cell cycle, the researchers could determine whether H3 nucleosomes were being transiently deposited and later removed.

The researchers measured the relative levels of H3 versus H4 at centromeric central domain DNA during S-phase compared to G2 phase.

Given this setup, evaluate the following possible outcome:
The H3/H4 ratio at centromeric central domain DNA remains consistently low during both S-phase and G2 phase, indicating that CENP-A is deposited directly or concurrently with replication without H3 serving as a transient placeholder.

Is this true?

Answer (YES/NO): NO